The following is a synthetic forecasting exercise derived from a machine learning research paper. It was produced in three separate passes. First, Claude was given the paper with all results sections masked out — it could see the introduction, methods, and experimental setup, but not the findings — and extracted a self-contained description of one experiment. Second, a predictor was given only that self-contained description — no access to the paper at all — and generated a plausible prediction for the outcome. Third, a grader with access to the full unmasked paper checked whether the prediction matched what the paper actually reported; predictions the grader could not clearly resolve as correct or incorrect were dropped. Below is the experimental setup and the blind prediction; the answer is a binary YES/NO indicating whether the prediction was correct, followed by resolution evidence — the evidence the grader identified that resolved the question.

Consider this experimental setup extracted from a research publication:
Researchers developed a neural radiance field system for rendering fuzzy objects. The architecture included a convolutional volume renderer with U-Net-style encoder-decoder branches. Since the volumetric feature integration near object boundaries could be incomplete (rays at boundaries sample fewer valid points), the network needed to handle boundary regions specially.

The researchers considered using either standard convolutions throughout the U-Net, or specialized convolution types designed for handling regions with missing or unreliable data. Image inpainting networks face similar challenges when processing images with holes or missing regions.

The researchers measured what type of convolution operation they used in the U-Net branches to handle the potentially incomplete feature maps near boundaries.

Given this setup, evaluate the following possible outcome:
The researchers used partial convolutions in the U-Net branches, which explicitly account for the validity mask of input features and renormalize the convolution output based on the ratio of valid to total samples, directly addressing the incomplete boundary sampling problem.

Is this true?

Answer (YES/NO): NO